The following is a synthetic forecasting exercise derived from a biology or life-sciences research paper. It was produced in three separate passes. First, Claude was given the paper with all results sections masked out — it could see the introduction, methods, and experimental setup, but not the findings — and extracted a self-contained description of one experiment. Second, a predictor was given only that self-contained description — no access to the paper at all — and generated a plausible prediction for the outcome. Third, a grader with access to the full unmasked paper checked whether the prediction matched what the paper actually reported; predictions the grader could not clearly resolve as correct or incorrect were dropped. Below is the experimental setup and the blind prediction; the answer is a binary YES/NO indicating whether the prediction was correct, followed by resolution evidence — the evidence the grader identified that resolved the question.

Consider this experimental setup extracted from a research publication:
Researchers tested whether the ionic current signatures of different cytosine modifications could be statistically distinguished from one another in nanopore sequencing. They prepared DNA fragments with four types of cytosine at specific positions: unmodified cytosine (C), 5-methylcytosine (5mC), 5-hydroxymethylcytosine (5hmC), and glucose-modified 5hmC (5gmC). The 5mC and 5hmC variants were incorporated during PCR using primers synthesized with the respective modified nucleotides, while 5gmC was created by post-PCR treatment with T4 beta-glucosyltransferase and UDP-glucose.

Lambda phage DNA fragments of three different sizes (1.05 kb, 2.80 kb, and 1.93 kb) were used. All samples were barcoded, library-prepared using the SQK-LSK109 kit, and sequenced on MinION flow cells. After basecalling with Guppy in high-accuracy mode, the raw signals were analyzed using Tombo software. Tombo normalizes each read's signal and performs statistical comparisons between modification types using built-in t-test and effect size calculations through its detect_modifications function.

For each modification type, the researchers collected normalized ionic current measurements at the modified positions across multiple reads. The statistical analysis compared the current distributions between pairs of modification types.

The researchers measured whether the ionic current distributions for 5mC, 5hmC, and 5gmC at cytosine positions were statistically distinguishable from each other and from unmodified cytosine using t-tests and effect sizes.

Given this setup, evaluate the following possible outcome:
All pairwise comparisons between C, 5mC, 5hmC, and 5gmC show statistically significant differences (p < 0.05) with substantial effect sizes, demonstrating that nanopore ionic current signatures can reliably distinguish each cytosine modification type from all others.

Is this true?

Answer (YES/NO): NO